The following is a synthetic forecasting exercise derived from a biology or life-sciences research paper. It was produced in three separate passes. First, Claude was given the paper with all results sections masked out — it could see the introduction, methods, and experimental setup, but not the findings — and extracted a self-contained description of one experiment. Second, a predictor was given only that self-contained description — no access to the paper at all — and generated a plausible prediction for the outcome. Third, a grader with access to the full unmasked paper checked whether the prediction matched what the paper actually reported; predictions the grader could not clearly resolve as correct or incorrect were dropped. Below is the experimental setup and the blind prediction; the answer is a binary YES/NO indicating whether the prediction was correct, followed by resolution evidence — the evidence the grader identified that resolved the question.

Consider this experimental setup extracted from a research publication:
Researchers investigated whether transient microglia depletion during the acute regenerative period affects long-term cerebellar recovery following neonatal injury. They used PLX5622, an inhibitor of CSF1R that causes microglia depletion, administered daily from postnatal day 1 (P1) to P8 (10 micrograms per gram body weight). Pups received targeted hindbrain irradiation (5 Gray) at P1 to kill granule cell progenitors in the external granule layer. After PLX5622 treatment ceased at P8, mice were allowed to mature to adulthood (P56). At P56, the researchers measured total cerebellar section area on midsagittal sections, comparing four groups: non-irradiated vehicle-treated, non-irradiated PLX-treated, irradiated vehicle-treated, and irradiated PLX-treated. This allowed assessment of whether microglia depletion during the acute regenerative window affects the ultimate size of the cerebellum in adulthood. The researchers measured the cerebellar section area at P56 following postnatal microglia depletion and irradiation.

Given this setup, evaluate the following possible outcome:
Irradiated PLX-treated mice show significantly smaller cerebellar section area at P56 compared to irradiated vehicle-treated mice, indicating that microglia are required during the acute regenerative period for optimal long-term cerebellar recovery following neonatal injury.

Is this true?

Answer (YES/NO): NO